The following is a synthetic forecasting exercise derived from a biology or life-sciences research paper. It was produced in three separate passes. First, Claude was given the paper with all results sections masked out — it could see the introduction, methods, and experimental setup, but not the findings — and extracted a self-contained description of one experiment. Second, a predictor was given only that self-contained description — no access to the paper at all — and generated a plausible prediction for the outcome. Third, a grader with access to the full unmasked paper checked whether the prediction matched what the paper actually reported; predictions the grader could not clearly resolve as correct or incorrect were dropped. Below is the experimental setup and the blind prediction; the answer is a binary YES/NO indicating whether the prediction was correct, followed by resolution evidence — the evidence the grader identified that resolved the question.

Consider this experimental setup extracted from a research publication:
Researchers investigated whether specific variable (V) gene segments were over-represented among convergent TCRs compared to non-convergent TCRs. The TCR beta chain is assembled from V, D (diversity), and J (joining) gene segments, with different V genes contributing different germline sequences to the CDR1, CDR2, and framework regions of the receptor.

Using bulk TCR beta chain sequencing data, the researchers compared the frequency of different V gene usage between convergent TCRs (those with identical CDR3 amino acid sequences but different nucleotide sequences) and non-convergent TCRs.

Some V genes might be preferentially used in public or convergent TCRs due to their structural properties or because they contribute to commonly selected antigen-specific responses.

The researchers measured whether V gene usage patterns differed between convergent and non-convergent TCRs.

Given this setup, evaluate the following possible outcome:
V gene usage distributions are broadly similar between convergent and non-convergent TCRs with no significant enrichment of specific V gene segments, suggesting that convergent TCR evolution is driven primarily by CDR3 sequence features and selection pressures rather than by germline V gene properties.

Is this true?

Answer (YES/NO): YES